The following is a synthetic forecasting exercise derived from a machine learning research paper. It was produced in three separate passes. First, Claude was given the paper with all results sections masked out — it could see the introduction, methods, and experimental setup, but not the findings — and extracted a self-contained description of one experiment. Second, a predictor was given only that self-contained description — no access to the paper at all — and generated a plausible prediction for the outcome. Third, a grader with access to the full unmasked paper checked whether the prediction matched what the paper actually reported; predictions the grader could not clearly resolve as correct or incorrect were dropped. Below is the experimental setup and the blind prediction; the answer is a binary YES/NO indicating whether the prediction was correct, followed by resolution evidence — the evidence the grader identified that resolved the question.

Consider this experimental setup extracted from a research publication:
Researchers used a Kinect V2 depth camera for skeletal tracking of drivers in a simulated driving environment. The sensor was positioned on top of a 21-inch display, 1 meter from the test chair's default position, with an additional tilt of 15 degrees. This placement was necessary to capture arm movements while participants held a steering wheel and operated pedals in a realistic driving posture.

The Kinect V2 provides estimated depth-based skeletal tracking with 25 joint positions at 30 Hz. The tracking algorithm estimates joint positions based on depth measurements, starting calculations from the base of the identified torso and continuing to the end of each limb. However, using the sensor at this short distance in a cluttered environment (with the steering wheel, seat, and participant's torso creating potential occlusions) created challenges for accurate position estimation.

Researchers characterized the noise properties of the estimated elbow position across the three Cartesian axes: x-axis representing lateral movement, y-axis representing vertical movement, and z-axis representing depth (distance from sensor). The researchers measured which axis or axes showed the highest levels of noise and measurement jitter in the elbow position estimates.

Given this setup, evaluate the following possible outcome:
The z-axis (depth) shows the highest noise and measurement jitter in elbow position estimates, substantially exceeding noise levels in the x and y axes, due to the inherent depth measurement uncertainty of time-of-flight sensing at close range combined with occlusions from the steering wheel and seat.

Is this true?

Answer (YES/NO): YES